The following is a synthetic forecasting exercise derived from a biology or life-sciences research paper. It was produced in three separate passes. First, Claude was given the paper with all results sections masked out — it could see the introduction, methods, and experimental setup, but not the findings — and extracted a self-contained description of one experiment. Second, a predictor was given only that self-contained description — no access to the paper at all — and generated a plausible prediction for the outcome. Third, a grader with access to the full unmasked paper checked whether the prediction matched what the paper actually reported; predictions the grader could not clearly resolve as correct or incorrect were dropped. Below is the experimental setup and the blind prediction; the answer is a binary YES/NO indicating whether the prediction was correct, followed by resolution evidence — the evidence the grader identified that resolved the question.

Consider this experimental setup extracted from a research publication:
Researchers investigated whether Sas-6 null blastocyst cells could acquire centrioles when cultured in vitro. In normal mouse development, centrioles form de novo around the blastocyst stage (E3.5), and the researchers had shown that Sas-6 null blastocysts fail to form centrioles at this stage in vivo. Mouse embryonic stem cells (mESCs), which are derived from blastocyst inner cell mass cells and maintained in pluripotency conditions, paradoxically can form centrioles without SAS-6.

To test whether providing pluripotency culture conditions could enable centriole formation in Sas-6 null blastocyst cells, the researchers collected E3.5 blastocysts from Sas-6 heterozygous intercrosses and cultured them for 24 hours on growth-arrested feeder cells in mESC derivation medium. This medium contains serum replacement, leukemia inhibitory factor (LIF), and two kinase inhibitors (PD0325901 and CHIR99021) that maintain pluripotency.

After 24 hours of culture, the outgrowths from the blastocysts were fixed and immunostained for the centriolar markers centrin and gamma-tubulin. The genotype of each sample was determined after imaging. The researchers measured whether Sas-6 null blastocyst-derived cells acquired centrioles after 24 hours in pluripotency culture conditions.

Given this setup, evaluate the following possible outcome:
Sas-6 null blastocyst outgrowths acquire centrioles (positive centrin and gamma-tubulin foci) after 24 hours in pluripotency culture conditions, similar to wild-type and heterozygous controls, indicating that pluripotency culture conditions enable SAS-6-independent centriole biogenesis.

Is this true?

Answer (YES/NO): NO